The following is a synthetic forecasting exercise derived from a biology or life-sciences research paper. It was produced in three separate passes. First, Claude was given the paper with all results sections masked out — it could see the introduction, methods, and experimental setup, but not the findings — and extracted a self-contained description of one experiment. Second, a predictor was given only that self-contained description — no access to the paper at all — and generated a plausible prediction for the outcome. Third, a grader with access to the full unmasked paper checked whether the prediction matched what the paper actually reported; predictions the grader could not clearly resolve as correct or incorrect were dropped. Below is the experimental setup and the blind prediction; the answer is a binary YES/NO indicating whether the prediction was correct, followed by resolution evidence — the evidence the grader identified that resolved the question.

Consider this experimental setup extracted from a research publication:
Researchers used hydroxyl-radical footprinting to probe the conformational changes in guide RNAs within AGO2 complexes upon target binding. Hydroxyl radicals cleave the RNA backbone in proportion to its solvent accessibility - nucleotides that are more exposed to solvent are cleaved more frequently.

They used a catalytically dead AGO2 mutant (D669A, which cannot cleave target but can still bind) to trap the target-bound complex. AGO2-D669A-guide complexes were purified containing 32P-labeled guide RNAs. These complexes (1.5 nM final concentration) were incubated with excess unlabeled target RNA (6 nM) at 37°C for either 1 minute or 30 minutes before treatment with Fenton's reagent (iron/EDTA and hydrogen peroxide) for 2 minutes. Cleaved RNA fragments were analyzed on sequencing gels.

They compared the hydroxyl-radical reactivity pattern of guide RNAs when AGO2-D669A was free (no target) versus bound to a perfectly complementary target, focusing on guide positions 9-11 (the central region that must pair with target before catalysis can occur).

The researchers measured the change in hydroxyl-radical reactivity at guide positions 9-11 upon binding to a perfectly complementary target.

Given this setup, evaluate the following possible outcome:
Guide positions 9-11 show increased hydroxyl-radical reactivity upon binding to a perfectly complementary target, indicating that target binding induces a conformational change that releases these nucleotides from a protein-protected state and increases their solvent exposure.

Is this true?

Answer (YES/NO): YES